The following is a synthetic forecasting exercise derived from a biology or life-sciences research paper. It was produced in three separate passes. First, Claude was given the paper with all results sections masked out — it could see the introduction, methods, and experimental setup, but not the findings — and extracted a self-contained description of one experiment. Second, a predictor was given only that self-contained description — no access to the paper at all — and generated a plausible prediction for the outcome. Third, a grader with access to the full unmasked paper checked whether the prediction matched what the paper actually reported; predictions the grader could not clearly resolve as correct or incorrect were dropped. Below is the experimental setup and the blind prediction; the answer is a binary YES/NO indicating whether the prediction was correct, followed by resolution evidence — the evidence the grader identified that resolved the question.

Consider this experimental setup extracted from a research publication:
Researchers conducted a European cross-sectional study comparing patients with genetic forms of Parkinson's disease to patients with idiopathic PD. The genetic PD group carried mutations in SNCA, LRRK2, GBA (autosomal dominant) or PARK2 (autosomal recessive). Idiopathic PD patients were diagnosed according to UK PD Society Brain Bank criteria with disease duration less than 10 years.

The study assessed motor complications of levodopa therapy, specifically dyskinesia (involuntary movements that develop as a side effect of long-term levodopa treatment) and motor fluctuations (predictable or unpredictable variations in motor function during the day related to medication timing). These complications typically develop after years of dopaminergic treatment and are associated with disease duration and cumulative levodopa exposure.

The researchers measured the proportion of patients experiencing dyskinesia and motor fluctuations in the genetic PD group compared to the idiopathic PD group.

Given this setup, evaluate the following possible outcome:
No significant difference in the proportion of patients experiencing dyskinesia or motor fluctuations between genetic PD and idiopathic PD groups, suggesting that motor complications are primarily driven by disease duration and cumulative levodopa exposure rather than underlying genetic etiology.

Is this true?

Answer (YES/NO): NO